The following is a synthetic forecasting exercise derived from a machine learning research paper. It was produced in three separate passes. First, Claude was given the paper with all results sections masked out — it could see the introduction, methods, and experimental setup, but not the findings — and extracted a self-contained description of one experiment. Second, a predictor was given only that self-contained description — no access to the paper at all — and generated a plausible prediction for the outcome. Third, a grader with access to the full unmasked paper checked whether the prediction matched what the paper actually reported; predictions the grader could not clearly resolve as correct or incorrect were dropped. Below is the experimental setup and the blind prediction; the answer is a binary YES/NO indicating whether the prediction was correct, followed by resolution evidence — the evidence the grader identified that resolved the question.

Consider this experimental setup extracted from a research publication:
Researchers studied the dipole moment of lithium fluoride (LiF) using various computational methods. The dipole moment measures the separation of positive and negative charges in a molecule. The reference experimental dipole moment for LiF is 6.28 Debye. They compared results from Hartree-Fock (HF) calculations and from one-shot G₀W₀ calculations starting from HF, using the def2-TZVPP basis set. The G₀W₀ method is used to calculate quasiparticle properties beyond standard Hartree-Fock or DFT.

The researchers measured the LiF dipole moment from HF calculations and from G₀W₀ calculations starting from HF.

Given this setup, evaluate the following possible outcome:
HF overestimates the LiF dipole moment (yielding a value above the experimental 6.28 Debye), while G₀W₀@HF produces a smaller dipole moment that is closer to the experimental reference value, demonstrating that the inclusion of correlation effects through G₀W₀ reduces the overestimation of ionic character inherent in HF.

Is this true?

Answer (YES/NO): YES